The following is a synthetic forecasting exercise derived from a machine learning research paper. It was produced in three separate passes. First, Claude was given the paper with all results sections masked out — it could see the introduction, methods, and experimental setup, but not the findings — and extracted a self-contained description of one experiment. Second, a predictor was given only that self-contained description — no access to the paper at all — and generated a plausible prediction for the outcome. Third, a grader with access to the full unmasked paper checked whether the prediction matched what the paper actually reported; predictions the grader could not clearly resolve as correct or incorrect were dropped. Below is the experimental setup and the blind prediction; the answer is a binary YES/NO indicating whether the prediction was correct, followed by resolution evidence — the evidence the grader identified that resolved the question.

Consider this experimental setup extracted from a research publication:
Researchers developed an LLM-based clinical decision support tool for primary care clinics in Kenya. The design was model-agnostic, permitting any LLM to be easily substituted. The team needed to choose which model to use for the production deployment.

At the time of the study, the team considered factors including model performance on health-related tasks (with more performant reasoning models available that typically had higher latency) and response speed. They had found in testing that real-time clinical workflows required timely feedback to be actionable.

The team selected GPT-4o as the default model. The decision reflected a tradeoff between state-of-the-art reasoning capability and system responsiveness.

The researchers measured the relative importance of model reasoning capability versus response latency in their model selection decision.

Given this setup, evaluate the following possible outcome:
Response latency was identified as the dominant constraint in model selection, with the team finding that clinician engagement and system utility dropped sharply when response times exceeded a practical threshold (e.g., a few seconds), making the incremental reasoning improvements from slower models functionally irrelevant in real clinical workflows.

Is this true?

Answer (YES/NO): NO